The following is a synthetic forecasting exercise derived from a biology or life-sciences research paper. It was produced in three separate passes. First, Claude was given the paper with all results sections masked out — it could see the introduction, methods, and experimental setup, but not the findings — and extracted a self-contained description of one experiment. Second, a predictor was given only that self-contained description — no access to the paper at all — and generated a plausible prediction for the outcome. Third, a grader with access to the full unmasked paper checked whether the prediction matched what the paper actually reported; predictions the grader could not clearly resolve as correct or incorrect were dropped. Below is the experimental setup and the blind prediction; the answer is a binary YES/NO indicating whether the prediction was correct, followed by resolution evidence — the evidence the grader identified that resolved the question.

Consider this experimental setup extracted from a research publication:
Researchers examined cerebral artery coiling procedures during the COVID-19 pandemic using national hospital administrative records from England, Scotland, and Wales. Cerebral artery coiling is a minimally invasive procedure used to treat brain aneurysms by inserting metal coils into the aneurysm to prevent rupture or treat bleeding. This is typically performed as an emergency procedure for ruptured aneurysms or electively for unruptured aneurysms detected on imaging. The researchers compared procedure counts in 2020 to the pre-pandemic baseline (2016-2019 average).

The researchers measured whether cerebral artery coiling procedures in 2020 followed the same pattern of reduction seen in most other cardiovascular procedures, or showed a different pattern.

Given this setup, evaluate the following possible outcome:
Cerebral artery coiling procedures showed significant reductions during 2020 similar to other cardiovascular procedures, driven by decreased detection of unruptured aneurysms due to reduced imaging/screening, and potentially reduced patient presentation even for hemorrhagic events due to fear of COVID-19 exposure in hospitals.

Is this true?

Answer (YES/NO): NO